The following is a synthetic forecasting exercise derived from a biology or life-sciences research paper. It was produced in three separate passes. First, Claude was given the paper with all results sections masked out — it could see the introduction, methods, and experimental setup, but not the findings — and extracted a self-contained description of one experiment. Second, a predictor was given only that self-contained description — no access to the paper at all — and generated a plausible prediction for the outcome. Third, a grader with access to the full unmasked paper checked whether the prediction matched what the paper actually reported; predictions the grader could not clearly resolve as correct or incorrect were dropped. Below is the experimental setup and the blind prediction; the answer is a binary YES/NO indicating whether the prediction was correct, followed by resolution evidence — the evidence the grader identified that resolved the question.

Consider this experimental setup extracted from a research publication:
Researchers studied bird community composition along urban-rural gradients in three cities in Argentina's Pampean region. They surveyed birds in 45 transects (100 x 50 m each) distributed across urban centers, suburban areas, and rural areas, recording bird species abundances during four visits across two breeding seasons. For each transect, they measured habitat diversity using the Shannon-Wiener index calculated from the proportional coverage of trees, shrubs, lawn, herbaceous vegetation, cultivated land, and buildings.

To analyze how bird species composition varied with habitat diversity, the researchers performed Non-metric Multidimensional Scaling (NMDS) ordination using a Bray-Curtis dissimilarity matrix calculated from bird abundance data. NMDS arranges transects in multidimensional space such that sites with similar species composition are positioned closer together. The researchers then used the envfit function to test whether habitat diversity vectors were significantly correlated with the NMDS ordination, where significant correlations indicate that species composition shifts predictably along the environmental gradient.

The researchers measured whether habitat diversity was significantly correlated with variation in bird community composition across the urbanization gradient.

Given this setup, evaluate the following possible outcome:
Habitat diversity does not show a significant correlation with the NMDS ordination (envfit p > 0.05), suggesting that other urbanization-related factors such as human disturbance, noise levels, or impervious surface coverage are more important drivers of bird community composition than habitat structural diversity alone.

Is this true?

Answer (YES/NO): NO